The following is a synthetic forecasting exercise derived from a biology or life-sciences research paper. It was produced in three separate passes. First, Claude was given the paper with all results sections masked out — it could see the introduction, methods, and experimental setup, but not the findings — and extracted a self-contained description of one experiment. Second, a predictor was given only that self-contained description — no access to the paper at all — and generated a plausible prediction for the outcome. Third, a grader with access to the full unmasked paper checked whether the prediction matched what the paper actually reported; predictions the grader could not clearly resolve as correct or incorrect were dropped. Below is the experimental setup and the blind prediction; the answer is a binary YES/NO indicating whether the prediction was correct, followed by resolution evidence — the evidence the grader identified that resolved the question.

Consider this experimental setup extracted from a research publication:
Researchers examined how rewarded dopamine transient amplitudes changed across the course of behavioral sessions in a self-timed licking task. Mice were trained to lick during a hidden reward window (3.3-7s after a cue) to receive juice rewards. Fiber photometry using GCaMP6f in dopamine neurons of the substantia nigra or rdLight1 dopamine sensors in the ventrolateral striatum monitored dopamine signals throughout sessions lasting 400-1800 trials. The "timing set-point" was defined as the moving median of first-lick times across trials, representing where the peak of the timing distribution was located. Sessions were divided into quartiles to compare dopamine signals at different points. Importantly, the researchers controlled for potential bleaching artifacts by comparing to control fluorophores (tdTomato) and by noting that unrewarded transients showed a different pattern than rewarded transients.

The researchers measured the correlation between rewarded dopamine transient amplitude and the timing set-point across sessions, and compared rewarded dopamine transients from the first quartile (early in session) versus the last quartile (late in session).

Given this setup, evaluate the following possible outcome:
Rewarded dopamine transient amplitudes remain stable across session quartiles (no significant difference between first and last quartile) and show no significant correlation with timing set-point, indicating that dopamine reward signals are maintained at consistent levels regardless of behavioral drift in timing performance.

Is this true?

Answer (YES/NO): NO